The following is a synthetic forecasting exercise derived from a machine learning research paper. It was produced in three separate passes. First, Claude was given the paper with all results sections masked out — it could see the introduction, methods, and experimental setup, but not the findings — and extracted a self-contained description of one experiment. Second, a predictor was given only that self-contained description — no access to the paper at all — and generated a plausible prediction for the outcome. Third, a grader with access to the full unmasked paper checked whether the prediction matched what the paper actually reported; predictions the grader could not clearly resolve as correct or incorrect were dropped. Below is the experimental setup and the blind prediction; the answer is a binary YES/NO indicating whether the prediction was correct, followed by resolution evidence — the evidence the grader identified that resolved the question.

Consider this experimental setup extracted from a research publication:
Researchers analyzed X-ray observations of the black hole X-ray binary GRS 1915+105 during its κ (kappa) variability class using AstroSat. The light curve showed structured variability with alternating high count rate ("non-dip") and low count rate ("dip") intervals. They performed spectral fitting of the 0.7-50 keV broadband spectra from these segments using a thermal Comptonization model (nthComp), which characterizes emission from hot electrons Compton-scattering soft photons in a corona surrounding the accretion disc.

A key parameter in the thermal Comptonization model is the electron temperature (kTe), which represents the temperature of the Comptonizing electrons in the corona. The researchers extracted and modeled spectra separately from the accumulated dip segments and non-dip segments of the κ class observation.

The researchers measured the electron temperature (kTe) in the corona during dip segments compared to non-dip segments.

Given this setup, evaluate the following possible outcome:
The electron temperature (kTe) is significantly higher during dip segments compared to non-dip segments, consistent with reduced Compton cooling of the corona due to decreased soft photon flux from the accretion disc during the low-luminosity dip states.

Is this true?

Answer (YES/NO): NO